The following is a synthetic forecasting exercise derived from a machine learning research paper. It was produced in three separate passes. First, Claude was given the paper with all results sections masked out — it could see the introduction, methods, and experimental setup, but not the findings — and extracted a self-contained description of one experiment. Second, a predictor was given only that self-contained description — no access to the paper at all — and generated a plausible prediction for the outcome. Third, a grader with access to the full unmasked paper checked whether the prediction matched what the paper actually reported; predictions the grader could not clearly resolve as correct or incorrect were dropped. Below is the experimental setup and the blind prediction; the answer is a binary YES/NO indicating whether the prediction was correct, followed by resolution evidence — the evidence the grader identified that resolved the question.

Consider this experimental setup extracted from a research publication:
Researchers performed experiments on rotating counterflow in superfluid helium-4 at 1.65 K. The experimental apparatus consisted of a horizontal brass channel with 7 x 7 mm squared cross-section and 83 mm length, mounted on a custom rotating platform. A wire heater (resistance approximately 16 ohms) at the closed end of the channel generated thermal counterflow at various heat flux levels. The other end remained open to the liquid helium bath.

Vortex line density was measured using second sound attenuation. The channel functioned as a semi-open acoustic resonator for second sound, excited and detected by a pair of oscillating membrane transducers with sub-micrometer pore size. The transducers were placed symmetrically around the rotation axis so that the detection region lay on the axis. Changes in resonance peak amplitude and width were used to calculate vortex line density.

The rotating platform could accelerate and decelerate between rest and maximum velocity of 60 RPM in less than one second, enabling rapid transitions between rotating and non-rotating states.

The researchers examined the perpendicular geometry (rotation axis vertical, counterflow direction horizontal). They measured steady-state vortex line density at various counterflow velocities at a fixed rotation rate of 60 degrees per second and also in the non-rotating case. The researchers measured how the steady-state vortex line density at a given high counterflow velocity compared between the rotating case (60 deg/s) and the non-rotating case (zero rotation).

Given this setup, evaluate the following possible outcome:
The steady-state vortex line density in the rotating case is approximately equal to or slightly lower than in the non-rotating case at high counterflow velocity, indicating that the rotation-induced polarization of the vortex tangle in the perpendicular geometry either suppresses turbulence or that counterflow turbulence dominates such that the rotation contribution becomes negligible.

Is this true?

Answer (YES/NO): YES